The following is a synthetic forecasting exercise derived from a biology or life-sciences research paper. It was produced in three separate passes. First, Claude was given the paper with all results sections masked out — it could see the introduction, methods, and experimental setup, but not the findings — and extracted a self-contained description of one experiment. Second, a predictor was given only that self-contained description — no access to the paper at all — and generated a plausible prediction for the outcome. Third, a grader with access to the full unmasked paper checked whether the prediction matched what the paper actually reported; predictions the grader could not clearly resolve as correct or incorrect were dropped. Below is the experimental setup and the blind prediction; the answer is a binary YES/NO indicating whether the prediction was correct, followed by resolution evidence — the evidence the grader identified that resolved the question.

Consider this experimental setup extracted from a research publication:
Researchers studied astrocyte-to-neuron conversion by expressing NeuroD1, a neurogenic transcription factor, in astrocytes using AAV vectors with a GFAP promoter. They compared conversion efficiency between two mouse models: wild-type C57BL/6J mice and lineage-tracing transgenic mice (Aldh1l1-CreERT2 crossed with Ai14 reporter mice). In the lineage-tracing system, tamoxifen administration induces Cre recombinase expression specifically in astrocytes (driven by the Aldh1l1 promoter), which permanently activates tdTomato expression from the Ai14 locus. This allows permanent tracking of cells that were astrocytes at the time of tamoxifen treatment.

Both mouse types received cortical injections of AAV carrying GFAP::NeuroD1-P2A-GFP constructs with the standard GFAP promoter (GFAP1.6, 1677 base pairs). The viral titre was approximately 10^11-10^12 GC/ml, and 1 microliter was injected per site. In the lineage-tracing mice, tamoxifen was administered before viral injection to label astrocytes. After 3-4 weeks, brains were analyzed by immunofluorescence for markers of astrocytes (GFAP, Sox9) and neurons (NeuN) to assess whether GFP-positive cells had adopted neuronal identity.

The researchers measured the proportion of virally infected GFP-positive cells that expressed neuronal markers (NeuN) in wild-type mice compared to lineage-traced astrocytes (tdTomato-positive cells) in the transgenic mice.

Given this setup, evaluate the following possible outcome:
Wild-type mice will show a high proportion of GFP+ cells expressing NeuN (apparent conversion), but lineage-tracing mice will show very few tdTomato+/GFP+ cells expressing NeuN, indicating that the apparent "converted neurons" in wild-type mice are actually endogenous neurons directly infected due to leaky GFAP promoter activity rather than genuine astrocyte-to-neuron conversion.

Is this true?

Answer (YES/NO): NO